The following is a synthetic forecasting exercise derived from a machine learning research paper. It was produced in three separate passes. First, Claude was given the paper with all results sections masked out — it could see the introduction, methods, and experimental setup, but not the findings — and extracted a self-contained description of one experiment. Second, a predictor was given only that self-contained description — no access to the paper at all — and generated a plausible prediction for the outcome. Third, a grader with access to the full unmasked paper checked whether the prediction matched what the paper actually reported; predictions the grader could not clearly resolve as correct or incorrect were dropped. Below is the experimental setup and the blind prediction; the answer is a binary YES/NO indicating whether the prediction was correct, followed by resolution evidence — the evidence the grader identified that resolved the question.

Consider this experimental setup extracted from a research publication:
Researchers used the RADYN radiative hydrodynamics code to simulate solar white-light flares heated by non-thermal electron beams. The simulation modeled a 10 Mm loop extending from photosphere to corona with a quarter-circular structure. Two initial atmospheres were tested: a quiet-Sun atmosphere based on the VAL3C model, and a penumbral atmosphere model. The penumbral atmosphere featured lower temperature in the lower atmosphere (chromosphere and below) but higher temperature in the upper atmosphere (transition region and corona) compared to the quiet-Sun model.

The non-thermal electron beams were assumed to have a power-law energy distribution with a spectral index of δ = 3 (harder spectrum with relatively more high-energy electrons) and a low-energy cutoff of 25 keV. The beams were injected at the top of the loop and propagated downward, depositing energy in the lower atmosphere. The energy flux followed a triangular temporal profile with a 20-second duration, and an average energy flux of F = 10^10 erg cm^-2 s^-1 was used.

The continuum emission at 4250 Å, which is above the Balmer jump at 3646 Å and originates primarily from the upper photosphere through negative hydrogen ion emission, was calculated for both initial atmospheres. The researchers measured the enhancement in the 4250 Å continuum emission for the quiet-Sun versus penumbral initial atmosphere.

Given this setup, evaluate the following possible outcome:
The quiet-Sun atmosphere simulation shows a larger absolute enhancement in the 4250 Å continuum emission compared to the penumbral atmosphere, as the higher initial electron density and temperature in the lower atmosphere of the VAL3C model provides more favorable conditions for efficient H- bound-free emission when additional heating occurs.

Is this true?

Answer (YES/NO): NO